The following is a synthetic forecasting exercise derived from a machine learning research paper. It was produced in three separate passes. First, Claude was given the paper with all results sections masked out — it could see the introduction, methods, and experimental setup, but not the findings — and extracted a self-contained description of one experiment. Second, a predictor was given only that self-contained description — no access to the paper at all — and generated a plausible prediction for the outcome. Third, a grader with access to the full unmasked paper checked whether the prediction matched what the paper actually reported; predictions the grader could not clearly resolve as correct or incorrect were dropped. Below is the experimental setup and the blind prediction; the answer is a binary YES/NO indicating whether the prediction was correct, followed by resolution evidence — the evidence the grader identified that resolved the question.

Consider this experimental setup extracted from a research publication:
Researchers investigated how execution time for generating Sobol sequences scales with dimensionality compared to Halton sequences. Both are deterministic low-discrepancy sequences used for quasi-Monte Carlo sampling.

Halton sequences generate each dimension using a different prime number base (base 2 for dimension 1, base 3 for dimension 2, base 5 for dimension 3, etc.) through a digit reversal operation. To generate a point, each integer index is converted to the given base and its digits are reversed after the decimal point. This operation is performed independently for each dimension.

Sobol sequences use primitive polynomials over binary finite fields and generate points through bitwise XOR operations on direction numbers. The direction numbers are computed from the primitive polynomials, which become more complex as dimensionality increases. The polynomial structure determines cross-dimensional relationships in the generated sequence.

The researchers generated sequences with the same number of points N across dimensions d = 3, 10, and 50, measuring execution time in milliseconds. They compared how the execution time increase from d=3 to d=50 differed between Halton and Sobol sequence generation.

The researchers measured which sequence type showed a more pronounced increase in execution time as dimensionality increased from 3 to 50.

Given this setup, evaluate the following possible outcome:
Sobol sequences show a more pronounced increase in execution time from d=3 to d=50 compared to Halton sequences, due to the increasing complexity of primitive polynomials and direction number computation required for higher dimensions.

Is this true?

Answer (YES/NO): YES